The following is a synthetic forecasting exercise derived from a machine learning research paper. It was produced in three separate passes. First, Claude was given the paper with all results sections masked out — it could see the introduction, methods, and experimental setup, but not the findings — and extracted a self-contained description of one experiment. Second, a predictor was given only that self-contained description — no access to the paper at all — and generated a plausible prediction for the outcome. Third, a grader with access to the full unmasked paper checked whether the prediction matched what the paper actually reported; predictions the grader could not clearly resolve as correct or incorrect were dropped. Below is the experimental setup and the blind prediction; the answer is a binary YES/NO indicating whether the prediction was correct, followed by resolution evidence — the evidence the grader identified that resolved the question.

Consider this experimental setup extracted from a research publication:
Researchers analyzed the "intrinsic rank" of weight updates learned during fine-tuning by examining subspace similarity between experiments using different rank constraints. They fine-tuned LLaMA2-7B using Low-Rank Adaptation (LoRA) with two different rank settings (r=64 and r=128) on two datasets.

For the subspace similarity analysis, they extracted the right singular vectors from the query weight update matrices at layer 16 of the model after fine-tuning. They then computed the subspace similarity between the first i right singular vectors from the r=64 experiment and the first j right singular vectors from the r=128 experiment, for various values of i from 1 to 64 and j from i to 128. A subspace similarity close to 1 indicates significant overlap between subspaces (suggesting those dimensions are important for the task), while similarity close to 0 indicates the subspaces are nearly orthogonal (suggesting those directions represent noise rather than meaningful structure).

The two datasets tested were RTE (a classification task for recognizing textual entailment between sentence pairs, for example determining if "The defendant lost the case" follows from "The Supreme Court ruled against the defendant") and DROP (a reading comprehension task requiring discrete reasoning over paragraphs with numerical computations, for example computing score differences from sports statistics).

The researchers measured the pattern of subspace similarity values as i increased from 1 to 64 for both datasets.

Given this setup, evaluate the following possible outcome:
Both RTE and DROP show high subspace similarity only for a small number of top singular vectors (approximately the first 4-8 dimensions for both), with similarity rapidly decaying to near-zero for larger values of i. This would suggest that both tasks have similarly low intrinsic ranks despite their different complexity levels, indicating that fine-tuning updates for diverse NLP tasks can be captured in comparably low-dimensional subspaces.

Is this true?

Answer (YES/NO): NO